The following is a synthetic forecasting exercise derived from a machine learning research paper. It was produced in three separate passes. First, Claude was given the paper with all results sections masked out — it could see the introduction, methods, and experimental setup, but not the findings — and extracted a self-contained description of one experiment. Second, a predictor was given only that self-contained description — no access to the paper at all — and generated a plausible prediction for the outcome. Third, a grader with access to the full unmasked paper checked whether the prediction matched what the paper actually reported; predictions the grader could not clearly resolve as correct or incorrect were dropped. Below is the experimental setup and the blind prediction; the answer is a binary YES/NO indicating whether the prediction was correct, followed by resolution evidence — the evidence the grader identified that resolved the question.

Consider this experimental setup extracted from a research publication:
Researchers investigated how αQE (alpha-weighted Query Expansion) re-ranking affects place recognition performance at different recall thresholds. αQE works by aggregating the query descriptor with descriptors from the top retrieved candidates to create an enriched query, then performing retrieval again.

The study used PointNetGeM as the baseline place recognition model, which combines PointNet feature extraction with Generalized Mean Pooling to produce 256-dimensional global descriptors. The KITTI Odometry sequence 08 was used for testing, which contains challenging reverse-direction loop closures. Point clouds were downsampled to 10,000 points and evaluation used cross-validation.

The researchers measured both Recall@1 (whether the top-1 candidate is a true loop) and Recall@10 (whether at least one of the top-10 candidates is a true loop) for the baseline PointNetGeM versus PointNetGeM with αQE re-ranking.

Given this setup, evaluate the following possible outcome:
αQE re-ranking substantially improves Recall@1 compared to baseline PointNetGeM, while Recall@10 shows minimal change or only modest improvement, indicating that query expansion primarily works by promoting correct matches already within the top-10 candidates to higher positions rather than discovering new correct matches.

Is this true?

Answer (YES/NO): NO